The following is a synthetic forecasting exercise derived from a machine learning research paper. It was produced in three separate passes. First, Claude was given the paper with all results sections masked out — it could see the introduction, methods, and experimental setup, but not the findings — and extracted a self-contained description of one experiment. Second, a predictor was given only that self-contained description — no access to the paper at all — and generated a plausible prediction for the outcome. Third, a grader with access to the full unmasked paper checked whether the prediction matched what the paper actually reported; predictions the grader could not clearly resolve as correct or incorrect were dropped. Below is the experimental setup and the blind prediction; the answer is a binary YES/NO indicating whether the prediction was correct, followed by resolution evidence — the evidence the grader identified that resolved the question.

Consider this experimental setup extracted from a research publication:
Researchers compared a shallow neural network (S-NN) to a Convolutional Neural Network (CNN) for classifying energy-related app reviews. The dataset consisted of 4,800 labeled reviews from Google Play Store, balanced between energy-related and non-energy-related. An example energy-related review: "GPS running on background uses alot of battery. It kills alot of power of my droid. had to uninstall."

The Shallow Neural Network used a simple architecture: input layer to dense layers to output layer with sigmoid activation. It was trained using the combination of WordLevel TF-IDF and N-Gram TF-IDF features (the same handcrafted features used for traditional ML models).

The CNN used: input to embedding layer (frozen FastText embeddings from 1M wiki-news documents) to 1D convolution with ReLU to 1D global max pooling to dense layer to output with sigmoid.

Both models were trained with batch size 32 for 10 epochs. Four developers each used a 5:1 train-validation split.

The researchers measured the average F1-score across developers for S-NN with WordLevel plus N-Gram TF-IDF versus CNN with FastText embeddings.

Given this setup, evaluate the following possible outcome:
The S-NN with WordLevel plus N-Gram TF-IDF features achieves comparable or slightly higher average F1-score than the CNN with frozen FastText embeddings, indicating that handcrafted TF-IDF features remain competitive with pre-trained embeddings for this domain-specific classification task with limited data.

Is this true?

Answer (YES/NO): NO